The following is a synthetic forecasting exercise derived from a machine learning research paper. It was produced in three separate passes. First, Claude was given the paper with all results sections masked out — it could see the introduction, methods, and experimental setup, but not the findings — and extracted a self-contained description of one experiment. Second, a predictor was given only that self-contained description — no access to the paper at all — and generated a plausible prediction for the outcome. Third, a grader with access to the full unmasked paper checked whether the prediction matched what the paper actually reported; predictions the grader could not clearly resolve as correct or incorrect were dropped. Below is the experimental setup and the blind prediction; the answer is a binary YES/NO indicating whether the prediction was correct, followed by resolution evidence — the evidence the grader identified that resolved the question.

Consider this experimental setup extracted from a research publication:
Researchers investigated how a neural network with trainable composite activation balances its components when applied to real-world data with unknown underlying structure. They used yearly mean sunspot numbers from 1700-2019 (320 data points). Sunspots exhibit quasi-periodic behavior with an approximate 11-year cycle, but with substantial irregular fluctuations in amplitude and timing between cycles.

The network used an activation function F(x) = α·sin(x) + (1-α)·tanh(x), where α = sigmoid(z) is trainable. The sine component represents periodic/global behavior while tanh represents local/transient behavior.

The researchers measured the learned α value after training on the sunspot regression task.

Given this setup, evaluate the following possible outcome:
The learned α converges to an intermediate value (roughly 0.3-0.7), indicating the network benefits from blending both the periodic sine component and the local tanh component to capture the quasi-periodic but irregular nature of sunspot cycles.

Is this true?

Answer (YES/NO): YES